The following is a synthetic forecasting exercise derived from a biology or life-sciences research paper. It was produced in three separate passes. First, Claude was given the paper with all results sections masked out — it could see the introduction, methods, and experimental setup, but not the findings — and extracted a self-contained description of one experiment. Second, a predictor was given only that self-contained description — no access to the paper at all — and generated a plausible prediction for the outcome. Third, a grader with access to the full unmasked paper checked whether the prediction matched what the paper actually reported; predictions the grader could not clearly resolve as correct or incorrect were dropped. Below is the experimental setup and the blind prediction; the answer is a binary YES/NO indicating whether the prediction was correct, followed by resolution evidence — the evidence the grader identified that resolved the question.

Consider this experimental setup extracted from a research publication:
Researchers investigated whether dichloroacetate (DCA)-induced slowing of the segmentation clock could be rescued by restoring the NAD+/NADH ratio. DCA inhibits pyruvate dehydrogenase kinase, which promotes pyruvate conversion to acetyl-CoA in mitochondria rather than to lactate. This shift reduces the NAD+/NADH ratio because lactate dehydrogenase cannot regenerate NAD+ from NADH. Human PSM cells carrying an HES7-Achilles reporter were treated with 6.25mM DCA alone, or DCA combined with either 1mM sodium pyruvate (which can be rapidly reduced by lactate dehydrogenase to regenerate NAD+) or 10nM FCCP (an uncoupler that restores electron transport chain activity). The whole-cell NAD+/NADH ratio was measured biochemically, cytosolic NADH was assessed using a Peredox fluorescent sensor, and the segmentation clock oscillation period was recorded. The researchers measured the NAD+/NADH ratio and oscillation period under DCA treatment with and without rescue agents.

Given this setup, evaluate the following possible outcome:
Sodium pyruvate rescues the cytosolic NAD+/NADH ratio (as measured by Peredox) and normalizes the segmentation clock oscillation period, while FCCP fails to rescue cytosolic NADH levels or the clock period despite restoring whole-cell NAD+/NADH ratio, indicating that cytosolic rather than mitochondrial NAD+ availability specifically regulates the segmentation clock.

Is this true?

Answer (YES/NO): NO